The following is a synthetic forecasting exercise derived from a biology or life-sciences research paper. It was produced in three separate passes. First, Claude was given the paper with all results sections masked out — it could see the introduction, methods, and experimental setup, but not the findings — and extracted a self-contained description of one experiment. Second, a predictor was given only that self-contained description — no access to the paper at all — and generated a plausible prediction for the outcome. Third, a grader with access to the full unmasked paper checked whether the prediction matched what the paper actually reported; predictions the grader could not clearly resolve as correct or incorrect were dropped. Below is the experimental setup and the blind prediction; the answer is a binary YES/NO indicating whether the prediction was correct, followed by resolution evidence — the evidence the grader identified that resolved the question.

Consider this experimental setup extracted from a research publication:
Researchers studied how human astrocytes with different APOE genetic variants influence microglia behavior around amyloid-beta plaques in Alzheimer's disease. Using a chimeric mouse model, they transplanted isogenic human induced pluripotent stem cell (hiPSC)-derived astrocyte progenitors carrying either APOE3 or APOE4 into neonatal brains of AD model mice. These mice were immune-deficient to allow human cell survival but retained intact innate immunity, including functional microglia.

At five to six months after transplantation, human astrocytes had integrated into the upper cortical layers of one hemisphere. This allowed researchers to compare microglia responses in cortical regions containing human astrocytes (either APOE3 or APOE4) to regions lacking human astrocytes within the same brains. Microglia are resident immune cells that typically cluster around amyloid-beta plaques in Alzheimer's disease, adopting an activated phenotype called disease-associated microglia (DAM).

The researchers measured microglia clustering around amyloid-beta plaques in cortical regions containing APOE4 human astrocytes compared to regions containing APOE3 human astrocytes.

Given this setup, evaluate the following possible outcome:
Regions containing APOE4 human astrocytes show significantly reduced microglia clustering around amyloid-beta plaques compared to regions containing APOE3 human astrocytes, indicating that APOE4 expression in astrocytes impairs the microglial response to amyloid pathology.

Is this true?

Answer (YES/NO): NO